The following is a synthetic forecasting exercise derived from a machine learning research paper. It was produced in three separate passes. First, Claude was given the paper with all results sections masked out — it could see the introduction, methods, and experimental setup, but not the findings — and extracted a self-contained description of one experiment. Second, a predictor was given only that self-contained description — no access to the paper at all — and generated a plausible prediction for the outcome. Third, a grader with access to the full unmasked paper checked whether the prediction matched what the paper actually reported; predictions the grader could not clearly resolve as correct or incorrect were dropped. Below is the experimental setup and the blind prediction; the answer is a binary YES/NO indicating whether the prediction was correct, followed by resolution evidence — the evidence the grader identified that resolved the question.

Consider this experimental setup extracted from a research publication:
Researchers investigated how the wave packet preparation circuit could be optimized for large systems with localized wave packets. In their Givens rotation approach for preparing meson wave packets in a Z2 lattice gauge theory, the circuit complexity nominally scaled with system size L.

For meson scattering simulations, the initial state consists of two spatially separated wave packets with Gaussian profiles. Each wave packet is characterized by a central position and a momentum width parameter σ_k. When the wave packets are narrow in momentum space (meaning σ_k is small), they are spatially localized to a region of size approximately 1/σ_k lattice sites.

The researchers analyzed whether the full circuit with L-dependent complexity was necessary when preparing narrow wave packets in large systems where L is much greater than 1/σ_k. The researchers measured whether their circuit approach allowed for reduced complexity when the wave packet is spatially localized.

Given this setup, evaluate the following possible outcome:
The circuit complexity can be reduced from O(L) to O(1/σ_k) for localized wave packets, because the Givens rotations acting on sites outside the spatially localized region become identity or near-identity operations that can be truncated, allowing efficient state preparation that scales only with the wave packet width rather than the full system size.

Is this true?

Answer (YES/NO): YES